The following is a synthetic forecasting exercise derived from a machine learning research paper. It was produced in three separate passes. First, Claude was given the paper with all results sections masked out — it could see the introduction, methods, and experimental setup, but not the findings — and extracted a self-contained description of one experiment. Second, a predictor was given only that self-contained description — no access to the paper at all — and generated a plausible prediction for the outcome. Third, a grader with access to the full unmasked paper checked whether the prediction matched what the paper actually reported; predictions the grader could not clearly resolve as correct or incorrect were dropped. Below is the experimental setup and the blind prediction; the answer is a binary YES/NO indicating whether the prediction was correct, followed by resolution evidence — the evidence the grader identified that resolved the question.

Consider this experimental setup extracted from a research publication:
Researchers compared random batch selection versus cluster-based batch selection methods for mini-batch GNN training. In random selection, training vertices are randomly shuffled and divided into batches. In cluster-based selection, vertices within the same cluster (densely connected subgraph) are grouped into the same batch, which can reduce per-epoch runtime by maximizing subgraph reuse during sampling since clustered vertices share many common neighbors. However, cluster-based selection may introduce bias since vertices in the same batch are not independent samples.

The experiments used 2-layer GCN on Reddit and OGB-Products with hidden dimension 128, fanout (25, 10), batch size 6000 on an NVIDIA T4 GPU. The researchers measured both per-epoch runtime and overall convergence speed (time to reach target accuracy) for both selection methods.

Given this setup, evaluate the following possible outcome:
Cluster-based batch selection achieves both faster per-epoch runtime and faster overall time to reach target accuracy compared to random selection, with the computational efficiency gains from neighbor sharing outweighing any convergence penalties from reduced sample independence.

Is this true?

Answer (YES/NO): NO